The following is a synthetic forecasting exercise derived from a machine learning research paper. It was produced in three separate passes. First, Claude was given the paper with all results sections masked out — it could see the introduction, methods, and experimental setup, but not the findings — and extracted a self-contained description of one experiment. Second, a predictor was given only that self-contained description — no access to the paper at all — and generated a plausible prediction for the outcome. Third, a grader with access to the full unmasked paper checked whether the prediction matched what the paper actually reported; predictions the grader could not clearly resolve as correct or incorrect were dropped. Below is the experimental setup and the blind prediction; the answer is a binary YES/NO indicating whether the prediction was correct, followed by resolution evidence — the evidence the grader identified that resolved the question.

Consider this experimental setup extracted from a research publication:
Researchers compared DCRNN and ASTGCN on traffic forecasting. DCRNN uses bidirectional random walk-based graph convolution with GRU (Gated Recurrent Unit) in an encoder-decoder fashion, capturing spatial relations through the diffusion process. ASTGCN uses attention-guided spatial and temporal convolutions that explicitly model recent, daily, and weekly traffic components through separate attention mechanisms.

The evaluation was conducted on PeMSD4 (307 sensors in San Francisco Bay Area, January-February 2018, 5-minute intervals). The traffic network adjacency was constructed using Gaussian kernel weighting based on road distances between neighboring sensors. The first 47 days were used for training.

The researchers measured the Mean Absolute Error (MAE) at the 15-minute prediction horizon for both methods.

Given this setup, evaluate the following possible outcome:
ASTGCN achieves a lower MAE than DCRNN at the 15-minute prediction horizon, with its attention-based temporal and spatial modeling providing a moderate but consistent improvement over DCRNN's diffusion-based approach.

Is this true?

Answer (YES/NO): NO